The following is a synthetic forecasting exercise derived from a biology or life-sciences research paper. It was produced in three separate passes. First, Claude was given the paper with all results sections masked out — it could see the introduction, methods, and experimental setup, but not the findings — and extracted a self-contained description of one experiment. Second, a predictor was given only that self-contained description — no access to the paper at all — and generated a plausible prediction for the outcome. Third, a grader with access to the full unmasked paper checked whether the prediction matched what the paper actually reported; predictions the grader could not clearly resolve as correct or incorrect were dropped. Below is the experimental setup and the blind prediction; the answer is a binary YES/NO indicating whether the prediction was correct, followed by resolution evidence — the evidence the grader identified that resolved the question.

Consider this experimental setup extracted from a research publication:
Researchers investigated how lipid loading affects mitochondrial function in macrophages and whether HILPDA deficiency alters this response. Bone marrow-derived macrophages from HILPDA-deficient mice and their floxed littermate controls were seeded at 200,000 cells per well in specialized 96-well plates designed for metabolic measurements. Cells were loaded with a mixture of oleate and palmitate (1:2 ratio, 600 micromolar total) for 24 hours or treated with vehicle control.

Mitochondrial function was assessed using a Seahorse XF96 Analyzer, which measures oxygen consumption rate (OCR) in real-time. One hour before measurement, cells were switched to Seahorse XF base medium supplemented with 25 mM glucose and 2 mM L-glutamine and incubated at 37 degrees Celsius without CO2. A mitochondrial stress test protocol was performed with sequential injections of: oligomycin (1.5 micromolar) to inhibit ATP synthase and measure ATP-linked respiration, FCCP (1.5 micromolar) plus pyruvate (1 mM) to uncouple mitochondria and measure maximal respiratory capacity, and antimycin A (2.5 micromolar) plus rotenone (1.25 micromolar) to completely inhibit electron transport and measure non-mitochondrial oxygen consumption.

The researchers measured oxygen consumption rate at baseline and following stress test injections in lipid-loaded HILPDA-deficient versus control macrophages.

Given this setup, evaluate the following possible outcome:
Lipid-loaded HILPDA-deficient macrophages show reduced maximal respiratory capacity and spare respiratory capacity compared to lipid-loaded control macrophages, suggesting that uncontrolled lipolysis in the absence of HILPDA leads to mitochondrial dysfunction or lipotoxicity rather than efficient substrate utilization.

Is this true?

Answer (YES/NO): NO